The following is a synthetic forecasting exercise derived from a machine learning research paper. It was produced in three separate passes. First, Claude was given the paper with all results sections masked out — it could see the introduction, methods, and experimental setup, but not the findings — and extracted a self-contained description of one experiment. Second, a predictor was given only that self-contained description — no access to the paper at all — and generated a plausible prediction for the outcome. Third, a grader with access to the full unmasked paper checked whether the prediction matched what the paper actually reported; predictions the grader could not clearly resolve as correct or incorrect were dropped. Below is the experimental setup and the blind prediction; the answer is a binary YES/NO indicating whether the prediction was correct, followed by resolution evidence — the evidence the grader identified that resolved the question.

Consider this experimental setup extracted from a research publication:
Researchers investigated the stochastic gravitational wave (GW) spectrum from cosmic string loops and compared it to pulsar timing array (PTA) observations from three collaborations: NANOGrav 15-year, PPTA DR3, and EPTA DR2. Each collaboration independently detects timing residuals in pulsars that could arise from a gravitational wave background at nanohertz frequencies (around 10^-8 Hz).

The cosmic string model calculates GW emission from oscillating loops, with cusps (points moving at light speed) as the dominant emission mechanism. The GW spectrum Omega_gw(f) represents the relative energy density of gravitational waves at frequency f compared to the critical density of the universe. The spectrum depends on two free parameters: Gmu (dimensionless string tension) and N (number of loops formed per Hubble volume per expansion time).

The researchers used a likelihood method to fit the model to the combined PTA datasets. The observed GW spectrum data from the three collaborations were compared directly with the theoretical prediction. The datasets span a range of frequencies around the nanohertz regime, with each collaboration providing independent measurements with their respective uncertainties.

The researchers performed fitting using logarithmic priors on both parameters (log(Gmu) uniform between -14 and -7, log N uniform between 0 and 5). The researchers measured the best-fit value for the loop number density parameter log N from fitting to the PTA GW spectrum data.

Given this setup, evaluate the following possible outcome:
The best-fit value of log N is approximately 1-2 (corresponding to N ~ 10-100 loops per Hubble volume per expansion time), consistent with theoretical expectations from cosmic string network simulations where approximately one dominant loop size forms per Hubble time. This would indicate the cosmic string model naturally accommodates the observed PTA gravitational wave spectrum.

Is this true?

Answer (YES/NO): NO